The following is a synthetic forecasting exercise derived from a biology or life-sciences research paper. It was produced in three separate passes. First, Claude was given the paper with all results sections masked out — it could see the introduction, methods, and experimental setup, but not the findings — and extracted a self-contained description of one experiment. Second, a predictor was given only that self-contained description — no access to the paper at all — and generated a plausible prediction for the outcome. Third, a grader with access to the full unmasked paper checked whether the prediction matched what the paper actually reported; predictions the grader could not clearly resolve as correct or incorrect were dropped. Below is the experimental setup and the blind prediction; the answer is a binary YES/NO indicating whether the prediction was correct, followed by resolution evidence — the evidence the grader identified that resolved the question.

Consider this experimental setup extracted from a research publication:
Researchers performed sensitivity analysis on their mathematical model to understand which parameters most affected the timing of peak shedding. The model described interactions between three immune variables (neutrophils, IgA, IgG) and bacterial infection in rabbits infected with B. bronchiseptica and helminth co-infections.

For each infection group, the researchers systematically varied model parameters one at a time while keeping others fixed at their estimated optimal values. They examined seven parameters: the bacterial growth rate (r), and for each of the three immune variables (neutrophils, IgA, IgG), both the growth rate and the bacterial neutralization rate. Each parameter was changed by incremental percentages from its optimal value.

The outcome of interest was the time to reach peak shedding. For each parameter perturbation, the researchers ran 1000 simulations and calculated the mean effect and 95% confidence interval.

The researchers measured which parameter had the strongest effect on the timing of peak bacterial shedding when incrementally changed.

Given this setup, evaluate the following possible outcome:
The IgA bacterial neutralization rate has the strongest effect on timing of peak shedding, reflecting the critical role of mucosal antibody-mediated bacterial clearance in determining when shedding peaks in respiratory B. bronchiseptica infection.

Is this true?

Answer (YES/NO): NO